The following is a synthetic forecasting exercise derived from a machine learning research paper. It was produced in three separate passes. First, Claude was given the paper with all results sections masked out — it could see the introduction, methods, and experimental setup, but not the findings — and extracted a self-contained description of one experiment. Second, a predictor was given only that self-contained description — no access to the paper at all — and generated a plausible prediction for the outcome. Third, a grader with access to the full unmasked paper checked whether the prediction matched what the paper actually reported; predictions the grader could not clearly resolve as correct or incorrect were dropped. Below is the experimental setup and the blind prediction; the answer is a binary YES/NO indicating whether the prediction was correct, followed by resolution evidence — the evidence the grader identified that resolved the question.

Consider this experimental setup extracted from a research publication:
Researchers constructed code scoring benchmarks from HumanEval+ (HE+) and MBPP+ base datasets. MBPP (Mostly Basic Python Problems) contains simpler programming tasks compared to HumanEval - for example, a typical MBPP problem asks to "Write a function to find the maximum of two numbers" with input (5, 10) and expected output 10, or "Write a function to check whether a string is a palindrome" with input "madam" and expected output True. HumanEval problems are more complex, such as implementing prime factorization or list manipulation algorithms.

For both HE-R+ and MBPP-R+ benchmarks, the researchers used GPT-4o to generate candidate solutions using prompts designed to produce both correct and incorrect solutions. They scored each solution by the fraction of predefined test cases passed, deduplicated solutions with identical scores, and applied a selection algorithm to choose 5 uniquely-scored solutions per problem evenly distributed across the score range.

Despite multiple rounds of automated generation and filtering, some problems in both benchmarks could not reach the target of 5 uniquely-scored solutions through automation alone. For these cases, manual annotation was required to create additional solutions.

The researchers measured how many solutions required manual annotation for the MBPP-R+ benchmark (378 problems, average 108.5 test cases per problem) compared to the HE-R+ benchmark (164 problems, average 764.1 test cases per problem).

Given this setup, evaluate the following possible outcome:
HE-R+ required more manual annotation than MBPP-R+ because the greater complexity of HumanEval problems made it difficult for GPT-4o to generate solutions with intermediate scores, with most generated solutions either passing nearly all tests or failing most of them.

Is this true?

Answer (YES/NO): NO